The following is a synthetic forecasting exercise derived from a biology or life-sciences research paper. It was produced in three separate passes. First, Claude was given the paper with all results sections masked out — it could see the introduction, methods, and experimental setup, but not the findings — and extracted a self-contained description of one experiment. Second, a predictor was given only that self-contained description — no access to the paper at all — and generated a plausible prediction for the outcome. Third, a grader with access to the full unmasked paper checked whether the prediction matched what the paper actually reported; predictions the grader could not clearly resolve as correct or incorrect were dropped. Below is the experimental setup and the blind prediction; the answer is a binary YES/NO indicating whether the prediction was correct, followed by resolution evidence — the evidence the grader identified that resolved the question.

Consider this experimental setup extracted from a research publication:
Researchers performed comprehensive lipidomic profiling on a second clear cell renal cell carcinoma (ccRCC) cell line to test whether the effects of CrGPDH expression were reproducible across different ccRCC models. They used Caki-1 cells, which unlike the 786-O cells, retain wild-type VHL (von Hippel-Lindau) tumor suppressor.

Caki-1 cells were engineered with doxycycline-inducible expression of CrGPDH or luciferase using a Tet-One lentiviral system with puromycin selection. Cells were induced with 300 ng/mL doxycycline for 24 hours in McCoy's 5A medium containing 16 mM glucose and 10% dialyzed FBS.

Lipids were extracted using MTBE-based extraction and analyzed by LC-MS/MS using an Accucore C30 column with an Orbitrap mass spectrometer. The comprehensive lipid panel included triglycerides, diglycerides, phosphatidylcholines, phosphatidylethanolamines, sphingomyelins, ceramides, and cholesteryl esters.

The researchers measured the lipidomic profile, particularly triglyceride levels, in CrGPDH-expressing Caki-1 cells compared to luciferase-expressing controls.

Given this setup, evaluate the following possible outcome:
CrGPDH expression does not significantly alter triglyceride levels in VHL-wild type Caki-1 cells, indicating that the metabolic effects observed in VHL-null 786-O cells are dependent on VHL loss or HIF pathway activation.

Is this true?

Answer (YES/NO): NO